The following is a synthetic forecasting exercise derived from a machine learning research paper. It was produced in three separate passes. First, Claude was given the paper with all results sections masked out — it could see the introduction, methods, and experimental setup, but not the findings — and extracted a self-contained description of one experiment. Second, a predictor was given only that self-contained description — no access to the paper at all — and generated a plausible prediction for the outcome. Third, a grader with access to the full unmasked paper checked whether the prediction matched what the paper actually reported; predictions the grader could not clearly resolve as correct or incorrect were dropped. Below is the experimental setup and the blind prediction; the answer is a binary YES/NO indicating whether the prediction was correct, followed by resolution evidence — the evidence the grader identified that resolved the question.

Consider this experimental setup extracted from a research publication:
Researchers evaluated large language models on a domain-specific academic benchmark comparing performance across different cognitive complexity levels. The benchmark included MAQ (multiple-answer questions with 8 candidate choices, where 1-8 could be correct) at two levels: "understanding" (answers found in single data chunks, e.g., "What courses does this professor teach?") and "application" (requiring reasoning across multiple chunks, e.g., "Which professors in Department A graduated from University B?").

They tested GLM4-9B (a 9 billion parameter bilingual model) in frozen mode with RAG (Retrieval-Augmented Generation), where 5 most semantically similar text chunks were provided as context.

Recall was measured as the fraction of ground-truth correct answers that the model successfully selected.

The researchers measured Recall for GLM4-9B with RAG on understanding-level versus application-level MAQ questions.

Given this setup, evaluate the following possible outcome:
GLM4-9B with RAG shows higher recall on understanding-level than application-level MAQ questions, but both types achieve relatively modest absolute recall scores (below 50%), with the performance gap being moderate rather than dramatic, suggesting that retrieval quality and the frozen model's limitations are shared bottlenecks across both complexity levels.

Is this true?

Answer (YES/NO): NO